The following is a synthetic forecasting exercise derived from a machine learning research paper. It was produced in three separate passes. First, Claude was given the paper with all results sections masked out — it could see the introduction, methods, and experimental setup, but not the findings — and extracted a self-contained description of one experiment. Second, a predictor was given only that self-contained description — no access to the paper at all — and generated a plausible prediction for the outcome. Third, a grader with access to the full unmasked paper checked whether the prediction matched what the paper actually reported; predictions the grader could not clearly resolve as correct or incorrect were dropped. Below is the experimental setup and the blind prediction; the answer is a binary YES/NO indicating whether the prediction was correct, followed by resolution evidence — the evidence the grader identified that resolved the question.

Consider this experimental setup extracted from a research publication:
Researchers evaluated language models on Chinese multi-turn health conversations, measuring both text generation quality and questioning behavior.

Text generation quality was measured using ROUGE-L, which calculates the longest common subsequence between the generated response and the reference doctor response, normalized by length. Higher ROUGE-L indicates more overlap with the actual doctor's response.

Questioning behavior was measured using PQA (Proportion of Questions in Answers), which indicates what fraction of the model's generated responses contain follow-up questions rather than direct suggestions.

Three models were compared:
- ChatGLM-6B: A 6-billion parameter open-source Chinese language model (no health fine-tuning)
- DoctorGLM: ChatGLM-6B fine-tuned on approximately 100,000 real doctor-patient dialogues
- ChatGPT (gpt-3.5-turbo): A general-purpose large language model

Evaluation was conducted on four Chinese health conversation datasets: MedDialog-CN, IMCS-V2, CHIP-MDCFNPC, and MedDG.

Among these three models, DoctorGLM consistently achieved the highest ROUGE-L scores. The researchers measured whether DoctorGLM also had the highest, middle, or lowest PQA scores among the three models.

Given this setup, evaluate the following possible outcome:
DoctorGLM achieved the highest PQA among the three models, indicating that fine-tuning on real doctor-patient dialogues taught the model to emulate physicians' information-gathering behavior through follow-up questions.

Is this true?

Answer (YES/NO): NO